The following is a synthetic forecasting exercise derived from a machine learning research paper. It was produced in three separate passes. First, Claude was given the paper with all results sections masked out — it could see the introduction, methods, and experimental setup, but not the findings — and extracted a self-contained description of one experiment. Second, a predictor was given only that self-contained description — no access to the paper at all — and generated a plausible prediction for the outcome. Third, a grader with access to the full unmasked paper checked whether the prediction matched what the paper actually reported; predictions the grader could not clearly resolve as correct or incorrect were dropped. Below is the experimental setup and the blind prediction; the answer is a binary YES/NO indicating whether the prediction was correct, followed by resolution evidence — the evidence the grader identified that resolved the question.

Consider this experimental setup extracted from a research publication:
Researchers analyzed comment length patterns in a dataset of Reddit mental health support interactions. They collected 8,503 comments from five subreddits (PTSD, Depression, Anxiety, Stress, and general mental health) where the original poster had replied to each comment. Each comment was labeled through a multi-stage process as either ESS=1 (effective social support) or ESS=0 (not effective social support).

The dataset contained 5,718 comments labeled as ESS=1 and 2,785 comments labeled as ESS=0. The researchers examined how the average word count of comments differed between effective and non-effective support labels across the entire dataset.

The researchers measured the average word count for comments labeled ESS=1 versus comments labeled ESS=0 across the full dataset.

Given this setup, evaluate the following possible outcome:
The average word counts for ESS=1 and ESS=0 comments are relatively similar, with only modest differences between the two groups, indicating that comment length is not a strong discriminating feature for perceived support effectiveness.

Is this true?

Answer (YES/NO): NO